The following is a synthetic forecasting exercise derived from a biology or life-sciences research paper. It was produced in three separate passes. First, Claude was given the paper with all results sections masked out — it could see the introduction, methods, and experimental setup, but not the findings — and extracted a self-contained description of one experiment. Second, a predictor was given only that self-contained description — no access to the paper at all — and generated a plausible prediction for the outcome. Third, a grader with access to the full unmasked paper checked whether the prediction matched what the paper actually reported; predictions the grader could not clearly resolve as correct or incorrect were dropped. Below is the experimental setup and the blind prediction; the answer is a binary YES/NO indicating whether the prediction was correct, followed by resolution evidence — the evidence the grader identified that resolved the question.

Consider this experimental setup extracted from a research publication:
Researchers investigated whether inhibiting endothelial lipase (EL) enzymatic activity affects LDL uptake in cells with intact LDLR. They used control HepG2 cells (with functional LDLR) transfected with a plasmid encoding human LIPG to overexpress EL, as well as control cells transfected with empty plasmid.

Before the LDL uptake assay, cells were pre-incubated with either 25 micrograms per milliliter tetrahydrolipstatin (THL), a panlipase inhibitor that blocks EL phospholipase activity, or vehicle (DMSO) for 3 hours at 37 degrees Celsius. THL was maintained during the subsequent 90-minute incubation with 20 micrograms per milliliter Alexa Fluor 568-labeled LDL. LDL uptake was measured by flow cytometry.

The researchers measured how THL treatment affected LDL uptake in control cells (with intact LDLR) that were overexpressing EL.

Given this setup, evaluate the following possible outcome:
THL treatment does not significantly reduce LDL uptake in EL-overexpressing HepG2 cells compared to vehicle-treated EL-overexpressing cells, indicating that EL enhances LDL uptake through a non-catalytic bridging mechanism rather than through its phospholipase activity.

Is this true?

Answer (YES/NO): NO